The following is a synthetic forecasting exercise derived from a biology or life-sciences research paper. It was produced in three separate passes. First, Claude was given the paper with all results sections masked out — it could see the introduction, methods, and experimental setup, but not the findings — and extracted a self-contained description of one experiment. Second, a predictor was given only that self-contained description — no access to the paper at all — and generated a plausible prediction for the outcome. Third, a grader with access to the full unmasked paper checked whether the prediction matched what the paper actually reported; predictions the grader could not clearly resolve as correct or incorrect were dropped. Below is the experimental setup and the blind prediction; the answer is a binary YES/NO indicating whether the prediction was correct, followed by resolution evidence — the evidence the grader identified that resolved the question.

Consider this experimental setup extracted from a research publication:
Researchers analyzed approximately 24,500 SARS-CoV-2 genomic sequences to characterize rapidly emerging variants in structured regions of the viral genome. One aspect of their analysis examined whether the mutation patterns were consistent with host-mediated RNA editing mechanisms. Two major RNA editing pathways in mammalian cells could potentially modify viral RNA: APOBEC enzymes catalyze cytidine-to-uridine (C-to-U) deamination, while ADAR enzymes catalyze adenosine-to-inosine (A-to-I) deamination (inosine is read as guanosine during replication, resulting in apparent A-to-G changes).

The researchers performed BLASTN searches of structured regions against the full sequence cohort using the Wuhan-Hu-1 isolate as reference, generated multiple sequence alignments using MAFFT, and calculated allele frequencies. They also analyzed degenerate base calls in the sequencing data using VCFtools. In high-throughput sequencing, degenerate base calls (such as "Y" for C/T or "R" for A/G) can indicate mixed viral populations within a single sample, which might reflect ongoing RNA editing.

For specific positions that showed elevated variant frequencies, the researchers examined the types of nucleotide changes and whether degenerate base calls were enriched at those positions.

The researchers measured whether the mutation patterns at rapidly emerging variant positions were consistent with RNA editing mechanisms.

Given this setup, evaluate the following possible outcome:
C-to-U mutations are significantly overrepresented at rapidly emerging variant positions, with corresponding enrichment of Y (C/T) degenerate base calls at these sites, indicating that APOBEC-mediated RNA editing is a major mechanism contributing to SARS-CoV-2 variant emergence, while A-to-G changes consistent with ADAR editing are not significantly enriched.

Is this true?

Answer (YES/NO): NO